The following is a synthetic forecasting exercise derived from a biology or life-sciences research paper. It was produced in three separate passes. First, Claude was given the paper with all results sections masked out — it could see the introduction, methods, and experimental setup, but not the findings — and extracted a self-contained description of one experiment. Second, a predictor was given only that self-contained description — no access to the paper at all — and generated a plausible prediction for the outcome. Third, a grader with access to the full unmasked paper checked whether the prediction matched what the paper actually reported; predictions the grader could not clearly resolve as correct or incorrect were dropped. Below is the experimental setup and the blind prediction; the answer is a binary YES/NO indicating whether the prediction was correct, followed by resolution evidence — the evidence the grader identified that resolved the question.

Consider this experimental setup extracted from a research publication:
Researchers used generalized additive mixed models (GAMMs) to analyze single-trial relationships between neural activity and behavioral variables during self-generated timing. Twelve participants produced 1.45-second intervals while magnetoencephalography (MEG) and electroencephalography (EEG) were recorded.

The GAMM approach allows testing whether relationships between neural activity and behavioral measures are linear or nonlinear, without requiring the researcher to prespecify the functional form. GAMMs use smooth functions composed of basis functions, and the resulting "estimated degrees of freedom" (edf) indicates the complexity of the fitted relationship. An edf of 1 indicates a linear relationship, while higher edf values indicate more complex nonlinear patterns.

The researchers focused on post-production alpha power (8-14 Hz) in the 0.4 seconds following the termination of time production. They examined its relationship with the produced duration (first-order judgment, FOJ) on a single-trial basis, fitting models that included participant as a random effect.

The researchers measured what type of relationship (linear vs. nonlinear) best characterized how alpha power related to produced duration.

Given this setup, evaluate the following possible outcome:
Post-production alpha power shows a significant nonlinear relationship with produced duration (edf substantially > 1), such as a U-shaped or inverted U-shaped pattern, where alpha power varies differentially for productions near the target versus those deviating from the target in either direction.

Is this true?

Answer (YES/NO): NO